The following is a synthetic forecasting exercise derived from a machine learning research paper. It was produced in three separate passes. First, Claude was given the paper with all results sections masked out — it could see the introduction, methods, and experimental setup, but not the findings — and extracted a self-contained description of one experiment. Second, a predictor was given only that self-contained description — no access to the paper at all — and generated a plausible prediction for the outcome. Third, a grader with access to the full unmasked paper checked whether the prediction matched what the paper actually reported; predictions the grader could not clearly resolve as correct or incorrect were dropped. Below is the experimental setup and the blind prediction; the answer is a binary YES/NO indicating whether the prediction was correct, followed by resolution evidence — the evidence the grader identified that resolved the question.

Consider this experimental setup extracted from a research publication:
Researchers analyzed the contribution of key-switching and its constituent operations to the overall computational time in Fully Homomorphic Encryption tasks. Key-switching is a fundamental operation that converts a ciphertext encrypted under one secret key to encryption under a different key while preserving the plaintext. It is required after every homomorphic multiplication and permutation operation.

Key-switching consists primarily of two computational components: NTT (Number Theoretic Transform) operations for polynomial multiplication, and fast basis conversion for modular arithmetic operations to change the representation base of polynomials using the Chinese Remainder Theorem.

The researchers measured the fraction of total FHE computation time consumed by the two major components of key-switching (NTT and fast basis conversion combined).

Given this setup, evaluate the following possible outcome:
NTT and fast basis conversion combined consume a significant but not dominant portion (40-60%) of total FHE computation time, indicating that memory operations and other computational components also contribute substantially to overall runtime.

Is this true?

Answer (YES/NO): NO